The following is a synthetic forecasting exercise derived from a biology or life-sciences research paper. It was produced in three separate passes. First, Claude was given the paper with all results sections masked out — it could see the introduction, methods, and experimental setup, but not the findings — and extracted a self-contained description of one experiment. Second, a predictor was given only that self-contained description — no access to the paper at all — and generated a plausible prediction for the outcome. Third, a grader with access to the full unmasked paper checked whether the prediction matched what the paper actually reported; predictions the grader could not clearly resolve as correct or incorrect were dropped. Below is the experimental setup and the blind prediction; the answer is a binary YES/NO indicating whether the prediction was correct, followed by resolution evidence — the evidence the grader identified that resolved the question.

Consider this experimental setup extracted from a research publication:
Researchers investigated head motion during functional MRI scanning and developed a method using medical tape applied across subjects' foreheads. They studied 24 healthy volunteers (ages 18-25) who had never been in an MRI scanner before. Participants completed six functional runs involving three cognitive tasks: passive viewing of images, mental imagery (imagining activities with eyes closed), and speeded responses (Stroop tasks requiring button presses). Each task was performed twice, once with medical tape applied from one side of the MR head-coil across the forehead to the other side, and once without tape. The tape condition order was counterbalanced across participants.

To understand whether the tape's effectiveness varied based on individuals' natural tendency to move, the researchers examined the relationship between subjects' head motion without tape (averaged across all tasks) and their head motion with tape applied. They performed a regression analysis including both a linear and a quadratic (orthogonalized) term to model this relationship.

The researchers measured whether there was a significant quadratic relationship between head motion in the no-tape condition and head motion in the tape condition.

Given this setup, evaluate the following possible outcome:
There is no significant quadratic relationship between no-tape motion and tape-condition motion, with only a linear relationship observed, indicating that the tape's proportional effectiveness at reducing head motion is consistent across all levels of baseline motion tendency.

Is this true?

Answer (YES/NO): NO